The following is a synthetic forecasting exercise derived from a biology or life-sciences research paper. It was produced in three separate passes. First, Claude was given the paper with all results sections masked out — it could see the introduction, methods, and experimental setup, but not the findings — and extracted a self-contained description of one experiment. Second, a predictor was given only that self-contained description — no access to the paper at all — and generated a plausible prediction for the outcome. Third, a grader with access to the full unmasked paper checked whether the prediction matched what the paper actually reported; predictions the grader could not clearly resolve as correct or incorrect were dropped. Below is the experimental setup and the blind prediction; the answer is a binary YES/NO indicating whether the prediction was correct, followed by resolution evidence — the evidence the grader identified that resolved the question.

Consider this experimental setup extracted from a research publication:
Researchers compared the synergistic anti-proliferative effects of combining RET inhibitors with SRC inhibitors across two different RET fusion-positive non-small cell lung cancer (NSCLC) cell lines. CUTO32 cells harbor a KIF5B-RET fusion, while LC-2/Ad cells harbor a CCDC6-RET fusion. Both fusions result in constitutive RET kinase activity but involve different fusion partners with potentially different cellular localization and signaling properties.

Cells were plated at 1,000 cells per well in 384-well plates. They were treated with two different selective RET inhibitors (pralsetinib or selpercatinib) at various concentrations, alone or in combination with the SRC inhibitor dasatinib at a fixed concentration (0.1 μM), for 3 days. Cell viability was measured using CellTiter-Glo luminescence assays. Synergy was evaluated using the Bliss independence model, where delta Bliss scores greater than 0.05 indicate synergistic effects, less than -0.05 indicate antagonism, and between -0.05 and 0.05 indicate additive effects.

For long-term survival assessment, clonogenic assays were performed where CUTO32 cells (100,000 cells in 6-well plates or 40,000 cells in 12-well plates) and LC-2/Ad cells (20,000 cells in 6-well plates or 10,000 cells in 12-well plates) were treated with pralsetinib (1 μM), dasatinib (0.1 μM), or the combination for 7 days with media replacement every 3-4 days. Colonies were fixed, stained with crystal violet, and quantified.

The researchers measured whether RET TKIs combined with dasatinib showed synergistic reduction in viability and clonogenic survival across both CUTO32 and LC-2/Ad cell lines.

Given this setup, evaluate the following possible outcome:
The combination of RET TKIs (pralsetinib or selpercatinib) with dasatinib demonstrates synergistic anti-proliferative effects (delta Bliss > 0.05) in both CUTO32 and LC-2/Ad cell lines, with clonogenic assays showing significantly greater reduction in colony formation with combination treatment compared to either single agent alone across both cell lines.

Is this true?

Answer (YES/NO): YES